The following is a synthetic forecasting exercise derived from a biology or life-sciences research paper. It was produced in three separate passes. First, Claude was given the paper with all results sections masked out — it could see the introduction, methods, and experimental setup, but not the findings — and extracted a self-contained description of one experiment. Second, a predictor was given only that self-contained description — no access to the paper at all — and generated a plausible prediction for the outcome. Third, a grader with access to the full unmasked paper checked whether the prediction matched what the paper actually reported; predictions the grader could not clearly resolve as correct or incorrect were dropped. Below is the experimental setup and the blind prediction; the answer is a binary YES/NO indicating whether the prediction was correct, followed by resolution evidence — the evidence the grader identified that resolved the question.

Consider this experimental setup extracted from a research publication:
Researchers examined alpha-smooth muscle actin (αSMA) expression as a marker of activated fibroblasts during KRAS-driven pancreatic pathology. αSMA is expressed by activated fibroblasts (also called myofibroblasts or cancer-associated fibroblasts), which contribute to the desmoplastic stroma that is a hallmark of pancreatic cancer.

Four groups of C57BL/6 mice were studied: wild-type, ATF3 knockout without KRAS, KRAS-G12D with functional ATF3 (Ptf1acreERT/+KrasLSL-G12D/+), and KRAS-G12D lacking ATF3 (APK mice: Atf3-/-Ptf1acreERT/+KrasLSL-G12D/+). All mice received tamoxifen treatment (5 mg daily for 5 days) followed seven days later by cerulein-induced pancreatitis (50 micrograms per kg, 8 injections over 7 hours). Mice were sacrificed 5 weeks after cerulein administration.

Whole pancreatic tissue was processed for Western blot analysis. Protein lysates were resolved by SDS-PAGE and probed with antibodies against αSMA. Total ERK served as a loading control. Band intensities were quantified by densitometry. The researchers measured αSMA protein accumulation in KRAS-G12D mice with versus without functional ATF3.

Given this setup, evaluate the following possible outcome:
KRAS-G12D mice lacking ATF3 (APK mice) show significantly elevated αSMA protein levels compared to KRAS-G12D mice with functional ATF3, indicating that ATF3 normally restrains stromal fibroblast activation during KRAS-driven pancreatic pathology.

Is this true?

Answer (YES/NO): NO